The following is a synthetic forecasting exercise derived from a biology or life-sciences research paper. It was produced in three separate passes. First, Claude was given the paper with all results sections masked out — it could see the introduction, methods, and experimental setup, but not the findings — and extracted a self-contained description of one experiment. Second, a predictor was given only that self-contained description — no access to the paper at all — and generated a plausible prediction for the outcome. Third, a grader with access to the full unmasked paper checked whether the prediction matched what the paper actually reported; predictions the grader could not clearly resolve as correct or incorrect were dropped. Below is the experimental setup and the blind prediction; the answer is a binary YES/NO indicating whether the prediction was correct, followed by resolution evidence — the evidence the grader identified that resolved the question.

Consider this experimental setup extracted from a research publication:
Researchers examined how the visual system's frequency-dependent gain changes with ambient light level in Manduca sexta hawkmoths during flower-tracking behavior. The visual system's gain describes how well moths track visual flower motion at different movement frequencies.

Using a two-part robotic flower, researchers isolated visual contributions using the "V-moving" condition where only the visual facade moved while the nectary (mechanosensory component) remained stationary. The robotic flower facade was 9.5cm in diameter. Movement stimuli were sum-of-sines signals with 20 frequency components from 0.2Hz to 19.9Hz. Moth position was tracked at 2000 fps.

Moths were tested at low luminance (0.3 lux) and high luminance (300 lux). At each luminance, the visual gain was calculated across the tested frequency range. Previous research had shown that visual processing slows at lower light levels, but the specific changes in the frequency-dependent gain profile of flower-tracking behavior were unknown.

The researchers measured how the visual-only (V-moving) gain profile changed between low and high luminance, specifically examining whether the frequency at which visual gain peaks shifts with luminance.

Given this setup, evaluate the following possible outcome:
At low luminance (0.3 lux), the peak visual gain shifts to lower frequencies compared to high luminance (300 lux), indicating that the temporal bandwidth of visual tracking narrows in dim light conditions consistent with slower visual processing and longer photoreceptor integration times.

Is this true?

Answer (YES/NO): NO